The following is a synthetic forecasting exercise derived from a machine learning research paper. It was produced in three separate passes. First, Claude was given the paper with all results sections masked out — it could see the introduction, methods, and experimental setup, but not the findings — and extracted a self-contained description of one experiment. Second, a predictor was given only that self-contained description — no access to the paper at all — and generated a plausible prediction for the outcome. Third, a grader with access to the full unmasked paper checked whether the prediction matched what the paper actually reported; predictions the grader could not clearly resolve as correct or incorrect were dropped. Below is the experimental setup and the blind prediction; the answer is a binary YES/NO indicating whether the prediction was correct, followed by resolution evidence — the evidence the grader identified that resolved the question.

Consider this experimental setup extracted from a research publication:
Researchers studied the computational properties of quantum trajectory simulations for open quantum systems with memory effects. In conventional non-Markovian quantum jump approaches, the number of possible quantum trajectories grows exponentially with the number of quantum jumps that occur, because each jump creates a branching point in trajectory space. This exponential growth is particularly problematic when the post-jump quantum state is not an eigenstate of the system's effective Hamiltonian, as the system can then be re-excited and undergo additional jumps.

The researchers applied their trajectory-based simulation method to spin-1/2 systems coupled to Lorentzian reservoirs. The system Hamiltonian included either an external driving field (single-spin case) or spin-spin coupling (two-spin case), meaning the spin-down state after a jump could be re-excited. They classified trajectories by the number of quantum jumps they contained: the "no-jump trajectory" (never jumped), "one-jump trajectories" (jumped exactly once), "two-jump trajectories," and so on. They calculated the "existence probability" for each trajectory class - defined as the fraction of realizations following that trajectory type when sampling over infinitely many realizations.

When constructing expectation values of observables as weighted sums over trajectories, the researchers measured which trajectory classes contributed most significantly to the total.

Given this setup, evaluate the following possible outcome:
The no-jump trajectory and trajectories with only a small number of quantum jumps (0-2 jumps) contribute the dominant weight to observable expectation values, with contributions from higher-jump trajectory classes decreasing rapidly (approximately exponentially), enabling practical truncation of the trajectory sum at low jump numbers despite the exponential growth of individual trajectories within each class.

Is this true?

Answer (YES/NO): YES